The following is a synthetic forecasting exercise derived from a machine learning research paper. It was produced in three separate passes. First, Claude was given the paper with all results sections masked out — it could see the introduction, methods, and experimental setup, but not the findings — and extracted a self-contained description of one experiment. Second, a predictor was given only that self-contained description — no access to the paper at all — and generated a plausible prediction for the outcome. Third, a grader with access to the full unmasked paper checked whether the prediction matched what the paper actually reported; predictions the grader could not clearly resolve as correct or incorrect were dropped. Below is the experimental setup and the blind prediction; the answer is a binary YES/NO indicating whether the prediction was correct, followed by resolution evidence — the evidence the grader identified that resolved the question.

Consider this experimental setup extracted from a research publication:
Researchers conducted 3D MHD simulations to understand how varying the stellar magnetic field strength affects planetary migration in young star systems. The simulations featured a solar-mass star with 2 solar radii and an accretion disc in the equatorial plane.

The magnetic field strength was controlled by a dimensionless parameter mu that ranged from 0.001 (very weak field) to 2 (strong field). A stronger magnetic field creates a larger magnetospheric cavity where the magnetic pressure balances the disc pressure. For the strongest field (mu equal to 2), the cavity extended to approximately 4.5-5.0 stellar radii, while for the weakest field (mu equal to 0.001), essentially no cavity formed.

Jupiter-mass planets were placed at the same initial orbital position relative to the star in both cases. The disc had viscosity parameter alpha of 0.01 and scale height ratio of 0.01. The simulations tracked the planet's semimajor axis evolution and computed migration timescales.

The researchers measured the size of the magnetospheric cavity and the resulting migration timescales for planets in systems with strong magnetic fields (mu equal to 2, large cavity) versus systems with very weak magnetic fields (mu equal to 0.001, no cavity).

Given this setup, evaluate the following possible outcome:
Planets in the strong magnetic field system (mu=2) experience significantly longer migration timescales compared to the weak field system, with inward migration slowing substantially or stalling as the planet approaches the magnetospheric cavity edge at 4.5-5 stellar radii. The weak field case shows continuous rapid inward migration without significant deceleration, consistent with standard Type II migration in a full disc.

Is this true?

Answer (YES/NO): NO